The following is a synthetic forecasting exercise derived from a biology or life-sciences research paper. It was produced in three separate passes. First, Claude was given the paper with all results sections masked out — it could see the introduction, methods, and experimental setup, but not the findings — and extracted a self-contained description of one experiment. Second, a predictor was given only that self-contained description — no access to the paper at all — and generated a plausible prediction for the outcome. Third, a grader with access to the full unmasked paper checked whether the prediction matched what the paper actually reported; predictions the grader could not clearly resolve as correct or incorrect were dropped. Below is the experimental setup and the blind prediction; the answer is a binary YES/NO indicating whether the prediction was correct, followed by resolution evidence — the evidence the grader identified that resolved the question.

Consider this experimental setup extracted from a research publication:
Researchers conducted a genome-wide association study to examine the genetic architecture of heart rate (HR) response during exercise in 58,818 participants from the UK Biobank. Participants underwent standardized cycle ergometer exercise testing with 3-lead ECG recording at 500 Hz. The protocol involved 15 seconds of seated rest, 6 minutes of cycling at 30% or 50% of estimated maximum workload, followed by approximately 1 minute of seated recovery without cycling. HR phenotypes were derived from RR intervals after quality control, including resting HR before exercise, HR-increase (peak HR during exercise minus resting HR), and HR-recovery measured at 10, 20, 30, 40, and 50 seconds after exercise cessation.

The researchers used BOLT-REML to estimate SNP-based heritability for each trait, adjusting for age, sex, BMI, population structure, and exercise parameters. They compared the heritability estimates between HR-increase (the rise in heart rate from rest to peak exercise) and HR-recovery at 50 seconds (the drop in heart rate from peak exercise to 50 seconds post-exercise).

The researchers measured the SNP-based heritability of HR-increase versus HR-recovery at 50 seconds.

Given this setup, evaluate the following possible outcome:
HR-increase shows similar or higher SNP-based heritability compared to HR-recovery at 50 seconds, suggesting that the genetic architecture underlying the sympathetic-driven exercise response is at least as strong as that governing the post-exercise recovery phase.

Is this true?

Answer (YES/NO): YES